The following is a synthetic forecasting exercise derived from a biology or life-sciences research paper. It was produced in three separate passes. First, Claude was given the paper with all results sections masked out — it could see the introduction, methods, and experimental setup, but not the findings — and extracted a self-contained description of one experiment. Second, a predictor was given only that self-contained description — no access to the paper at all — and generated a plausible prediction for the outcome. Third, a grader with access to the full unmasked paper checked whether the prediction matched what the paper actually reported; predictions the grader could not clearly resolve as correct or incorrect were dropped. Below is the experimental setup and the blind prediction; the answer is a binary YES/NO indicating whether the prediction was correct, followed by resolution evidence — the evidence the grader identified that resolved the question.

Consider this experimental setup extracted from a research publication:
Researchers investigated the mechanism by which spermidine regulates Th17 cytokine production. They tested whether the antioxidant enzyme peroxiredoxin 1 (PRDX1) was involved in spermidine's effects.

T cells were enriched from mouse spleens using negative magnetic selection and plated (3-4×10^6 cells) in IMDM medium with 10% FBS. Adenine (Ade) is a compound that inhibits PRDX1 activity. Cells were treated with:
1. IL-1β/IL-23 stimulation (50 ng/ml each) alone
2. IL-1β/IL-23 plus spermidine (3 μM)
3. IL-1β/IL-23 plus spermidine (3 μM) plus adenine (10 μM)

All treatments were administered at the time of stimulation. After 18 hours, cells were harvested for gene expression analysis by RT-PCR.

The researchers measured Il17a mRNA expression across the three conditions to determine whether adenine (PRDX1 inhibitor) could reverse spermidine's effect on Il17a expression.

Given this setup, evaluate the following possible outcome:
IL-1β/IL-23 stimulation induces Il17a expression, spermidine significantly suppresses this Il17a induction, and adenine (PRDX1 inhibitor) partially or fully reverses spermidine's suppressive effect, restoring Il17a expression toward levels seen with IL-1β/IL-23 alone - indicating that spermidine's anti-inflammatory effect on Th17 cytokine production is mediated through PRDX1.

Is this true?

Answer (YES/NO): YES